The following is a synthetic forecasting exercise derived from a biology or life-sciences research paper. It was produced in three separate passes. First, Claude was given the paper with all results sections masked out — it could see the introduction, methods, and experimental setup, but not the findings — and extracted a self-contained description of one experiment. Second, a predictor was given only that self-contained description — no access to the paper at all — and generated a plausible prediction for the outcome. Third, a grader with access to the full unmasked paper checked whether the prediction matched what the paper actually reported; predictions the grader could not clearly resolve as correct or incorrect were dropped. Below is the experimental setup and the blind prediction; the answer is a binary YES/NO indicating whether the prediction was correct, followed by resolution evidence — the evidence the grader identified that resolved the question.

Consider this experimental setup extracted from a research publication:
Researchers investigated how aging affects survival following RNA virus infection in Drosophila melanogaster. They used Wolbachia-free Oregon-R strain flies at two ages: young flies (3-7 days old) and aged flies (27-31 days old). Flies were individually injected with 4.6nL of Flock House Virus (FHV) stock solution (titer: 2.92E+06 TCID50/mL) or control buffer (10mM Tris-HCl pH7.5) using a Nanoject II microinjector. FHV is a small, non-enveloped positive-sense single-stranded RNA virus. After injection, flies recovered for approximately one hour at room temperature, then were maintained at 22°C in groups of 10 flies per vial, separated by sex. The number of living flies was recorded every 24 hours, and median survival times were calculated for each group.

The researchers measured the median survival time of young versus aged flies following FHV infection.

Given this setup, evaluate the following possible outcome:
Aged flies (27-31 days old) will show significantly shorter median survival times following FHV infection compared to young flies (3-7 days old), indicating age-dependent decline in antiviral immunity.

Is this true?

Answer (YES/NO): NO